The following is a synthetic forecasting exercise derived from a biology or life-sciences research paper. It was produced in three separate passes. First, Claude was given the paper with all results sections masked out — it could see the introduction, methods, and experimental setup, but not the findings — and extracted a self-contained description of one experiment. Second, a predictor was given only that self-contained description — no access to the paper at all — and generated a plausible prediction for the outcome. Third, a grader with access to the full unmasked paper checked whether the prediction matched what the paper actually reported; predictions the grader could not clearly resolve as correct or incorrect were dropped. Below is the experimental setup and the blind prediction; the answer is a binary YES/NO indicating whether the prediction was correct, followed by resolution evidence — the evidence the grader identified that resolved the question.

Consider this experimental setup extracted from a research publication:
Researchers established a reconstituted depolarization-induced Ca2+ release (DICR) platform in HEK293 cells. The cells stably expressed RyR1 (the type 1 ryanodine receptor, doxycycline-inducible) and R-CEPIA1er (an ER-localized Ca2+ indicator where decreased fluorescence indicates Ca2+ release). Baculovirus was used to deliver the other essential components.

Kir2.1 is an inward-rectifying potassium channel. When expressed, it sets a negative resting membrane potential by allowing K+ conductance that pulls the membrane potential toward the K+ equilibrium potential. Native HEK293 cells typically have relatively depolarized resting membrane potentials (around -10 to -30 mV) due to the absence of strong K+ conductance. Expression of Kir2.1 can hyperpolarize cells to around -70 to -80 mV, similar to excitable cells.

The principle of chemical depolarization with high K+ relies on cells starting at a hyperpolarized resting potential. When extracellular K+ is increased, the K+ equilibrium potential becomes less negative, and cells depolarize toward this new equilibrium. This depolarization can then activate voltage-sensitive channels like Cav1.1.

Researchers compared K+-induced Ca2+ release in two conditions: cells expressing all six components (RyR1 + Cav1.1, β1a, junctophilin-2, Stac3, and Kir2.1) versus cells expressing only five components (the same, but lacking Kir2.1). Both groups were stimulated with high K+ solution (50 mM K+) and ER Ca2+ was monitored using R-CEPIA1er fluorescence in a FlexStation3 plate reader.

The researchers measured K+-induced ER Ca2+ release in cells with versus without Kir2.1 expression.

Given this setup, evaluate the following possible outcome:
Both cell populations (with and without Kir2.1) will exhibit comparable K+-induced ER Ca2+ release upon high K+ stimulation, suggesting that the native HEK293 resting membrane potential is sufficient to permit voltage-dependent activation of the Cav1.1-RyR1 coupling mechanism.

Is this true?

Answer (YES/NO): NO